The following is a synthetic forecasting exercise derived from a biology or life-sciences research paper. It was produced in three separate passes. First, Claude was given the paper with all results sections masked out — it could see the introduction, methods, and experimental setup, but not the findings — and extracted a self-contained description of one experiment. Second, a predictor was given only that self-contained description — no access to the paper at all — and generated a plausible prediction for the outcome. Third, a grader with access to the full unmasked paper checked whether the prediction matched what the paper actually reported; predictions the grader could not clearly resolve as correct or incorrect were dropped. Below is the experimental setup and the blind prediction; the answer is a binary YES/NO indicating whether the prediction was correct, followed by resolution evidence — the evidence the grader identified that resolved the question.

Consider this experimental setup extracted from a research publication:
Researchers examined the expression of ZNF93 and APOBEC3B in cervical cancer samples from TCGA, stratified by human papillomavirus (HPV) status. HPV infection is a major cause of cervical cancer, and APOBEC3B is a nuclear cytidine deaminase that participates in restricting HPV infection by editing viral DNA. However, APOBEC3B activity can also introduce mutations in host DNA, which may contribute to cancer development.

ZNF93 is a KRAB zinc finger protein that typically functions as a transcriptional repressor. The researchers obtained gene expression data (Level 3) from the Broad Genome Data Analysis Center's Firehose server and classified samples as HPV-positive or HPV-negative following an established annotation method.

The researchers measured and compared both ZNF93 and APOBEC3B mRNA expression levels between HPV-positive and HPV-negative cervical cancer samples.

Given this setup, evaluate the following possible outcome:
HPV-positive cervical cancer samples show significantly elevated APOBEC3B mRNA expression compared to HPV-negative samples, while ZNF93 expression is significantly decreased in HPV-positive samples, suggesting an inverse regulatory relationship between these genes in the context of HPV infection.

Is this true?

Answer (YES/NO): YES